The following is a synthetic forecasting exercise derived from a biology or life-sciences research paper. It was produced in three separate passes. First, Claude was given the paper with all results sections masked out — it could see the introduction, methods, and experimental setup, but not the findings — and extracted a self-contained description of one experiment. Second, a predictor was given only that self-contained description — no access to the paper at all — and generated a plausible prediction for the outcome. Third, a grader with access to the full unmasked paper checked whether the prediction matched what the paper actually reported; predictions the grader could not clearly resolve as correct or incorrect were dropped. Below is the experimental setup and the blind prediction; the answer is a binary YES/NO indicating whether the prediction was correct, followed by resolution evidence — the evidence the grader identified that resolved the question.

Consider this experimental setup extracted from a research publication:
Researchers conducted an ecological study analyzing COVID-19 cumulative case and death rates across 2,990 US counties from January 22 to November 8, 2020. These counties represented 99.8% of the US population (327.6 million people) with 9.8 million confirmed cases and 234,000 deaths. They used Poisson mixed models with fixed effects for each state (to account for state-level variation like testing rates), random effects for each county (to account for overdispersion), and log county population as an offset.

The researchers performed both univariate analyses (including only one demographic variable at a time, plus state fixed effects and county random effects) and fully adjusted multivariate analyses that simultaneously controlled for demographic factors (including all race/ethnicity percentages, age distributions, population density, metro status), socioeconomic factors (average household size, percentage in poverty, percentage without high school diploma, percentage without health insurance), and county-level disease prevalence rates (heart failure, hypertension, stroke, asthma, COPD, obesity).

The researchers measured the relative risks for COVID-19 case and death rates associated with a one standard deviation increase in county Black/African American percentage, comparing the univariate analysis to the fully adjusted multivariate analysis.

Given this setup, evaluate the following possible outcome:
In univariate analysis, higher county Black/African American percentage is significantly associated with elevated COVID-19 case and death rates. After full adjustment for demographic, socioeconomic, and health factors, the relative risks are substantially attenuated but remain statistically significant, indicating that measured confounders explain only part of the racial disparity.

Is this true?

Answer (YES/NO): YES